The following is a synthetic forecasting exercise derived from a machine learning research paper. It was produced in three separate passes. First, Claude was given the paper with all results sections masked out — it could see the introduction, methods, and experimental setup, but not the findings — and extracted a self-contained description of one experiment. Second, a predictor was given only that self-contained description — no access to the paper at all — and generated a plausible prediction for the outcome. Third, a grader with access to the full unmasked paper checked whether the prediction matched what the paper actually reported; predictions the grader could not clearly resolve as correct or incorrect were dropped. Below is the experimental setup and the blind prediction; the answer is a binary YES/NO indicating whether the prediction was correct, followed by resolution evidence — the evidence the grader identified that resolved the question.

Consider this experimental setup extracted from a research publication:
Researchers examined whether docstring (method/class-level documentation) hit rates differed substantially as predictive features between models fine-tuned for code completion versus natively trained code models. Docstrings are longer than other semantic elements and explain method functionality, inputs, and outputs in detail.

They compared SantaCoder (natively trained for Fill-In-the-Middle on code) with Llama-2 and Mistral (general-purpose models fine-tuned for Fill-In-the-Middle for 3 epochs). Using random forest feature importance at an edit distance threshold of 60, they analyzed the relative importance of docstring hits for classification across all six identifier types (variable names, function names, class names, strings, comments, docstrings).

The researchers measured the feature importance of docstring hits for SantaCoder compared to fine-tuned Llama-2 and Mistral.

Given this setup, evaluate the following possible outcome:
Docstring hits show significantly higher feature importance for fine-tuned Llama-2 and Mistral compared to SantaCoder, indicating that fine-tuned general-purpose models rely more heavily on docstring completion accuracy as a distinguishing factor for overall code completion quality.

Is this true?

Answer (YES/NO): NO